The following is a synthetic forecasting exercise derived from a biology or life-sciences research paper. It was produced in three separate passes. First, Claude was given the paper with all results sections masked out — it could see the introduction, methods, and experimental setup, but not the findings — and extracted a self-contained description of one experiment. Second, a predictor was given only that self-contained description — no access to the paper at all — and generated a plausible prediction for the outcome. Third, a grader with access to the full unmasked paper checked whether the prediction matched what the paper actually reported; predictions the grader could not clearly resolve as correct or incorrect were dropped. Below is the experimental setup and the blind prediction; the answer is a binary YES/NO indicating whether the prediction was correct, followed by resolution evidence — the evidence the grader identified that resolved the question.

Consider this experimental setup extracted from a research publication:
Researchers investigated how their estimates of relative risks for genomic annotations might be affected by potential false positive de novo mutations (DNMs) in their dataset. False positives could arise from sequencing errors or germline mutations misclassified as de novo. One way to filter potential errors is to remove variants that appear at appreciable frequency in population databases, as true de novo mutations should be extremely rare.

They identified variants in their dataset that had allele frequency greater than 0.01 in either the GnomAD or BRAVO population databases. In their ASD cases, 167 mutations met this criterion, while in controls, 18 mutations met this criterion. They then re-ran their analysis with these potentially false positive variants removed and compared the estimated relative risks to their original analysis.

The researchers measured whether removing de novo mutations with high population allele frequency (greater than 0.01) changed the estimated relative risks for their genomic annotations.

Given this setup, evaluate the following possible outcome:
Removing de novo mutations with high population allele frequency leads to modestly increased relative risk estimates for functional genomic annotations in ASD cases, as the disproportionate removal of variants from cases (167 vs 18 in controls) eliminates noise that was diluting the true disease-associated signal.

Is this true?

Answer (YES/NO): NO